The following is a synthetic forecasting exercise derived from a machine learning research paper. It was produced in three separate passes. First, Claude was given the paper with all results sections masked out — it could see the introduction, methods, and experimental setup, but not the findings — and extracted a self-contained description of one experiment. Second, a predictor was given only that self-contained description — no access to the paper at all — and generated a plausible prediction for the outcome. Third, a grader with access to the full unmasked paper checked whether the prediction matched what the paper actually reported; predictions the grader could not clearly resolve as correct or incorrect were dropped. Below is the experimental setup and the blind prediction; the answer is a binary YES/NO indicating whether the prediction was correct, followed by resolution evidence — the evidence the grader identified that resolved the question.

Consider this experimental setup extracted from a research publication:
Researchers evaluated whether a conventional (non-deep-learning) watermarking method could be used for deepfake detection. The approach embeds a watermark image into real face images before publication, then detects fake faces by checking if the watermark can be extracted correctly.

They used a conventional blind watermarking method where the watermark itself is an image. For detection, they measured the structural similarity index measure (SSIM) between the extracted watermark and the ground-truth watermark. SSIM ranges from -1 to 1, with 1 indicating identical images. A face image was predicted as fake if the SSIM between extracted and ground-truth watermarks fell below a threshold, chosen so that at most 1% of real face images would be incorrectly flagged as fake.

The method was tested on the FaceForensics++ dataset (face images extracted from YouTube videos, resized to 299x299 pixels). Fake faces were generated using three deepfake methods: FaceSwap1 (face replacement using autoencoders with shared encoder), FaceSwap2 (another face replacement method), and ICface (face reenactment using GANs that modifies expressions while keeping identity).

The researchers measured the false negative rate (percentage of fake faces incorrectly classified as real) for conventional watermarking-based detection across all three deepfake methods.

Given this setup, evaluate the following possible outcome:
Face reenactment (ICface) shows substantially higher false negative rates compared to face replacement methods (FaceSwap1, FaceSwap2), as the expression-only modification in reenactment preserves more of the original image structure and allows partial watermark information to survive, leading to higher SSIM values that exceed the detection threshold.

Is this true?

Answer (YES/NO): NO